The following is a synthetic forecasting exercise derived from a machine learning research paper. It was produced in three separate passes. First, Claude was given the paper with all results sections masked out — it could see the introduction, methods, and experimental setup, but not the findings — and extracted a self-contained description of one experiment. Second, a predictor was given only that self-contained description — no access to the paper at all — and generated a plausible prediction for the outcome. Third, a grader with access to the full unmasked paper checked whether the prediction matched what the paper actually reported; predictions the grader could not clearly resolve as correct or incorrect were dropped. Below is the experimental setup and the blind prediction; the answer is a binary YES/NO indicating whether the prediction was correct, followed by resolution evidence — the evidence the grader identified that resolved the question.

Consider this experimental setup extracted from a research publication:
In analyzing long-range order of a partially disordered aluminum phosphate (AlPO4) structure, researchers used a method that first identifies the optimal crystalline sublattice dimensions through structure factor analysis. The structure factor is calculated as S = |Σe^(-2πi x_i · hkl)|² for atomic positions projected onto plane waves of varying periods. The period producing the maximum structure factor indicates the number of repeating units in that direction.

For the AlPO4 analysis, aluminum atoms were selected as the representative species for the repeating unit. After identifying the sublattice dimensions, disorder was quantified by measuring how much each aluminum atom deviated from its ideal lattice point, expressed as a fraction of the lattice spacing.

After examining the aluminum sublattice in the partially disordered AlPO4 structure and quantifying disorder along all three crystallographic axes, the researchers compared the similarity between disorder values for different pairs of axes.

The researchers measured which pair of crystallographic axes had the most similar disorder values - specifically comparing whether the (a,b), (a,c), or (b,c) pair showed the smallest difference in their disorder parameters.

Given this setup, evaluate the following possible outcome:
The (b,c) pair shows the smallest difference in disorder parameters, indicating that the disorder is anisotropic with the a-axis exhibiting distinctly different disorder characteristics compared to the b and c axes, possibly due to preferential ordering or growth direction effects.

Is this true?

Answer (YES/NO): YES